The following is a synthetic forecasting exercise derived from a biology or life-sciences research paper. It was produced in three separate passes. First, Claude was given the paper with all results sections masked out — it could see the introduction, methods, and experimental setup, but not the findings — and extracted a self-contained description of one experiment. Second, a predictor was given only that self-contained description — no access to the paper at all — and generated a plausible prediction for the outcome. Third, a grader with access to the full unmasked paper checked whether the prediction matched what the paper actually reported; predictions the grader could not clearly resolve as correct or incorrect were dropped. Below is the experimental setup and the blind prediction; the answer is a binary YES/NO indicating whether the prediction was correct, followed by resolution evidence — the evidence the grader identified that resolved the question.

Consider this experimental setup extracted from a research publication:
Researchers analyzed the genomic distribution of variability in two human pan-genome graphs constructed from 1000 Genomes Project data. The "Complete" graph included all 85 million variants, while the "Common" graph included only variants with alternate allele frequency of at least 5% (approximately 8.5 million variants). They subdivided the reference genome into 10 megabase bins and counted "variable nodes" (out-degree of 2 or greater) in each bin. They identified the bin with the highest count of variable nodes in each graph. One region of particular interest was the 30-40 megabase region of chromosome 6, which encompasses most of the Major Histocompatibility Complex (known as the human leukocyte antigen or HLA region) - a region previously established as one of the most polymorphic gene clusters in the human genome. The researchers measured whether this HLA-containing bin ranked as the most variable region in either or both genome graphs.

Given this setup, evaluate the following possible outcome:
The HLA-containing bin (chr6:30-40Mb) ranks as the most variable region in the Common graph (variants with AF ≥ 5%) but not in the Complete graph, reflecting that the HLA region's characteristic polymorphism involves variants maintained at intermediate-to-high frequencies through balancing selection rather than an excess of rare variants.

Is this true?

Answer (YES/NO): YES